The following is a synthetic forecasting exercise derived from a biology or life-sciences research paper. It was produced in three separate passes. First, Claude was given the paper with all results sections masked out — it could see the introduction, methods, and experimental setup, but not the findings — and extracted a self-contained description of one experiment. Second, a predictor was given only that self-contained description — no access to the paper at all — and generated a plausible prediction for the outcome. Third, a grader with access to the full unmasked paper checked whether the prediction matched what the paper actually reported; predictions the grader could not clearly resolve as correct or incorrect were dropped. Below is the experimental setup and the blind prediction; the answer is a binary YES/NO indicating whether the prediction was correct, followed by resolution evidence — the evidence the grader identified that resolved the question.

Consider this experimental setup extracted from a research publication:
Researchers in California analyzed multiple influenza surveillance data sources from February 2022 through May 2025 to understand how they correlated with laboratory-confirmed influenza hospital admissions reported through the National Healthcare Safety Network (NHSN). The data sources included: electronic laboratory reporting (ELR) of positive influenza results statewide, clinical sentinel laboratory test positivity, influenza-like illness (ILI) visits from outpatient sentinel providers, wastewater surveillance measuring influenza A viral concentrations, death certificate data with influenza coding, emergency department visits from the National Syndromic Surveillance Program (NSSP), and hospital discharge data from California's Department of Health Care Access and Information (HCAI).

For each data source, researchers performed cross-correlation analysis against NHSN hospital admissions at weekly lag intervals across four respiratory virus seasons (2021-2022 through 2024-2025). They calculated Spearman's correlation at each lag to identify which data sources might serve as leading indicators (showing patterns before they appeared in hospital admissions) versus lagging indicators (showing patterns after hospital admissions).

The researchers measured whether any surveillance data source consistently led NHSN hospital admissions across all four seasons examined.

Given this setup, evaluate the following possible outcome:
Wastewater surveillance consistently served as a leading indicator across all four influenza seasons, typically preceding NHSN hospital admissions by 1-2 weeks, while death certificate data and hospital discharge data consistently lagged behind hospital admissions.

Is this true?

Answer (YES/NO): NO